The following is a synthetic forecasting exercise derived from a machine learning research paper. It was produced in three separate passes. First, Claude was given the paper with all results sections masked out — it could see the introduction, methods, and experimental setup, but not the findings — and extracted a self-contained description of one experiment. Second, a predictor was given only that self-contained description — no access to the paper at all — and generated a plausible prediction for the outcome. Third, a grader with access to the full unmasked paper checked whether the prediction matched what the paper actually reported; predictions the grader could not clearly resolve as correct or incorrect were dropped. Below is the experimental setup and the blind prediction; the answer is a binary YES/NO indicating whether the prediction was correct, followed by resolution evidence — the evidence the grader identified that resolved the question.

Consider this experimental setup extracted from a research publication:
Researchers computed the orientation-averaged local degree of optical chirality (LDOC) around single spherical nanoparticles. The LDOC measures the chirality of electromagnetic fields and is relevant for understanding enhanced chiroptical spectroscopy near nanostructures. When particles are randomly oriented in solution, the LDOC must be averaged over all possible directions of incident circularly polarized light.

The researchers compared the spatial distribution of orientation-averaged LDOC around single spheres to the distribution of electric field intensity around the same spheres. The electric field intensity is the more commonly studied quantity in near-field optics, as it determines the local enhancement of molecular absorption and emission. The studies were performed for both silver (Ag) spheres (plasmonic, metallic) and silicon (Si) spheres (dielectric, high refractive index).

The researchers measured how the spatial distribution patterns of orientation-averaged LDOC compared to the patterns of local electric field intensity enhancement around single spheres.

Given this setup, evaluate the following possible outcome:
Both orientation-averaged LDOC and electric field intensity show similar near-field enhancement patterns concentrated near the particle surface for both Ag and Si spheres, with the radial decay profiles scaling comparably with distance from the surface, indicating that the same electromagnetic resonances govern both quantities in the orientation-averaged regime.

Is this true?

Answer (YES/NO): NO